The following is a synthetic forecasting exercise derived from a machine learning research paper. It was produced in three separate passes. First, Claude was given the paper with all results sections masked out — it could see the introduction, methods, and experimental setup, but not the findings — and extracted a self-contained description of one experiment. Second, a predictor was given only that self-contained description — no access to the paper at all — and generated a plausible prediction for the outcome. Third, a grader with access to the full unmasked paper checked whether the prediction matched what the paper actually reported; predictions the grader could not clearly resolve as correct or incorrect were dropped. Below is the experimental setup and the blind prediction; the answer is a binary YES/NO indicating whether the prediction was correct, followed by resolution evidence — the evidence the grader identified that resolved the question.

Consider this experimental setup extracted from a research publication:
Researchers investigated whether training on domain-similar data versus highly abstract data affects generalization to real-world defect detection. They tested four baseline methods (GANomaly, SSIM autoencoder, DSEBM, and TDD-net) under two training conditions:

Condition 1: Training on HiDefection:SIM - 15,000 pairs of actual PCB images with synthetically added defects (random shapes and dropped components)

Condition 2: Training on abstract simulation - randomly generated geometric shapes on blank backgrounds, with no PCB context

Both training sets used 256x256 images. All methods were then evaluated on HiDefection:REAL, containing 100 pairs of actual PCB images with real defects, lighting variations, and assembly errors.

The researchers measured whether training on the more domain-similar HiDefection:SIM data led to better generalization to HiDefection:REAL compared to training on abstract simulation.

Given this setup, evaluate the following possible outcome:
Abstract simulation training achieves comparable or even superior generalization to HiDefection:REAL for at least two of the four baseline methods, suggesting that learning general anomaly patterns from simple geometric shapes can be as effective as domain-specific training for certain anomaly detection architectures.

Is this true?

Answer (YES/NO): YES